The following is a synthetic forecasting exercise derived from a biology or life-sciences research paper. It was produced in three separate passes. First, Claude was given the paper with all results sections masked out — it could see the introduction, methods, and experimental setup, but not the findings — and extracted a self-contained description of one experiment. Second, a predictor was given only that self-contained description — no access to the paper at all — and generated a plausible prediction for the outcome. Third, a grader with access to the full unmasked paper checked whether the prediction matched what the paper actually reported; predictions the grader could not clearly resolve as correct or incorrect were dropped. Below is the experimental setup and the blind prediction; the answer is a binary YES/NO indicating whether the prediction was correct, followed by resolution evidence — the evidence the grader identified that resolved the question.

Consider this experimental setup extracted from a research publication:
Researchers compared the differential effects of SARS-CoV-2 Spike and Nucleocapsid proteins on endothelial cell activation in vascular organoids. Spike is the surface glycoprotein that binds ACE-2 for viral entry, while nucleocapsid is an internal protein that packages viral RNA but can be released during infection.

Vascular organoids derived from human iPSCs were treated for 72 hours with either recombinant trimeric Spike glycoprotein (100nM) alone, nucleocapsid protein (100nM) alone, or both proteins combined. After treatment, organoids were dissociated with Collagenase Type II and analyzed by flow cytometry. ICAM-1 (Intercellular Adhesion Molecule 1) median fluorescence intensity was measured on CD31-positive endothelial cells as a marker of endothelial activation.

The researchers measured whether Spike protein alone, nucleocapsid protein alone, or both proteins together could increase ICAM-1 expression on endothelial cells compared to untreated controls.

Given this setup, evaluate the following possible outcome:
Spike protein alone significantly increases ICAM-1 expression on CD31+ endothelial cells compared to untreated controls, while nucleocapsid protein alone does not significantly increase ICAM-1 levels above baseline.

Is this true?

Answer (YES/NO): NO